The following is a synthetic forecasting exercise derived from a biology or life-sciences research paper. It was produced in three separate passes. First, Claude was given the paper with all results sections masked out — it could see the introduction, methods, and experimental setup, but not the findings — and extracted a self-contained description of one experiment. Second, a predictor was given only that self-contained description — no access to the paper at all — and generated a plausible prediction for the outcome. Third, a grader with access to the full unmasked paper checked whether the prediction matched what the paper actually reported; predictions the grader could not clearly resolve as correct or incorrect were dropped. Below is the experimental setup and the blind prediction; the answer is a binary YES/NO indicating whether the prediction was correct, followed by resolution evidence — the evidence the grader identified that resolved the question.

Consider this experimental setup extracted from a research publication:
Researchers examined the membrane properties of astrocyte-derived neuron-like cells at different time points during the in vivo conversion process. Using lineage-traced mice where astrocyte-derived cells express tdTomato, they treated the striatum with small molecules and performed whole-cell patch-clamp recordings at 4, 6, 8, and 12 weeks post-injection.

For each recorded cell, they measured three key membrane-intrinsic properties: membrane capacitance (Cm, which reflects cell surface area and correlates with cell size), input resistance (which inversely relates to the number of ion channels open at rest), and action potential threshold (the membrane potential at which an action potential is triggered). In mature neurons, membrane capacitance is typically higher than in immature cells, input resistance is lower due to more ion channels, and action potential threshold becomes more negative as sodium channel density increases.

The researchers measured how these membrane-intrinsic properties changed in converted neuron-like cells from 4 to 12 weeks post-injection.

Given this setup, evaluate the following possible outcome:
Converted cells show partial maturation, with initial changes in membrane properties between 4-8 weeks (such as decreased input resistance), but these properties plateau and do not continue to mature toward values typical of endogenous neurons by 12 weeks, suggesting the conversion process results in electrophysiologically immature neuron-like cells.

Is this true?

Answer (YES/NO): NO